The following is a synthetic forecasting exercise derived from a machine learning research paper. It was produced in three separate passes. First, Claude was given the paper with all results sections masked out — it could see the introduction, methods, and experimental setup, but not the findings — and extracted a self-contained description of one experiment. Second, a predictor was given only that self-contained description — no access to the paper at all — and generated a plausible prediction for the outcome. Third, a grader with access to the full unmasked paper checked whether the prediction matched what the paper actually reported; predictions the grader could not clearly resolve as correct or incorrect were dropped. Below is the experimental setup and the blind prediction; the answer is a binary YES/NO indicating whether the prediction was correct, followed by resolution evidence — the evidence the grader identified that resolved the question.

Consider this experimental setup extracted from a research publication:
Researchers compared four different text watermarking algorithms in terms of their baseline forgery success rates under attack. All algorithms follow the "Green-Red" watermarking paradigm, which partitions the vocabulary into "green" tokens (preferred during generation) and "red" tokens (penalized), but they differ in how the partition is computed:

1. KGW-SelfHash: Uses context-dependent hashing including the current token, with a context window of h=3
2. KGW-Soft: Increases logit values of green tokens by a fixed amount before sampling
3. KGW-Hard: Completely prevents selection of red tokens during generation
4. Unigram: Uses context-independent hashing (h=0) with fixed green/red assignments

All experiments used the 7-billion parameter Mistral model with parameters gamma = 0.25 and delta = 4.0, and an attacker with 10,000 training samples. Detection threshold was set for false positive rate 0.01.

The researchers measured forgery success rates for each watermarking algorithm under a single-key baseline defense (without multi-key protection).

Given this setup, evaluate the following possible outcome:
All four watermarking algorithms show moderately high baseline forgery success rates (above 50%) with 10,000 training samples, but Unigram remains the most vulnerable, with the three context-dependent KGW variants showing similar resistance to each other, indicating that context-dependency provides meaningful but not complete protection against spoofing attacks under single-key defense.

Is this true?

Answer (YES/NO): NO